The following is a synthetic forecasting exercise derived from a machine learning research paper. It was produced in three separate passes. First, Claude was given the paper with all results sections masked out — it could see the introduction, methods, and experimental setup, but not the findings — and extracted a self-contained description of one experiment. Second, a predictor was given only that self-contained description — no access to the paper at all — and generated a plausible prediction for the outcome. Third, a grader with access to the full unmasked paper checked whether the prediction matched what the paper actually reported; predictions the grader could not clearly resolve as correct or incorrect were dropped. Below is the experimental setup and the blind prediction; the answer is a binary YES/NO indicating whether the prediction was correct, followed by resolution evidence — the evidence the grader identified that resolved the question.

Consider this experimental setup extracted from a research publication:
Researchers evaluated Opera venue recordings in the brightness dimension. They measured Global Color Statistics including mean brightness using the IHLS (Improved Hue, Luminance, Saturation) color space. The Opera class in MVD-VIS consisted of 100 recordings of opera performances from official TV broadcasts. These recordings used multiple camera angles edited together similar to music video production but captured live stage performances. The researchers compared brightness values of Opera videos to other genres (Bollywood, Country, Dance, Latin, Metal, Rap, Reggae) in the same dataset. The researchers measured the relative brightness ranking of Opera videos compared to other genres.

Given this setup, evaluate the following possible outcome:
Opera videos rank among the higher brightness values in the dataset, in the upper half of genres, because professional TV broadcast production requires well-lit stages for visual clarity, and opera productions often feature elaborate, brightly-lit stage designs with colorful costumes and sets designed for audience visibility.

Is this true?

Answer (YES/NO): NO